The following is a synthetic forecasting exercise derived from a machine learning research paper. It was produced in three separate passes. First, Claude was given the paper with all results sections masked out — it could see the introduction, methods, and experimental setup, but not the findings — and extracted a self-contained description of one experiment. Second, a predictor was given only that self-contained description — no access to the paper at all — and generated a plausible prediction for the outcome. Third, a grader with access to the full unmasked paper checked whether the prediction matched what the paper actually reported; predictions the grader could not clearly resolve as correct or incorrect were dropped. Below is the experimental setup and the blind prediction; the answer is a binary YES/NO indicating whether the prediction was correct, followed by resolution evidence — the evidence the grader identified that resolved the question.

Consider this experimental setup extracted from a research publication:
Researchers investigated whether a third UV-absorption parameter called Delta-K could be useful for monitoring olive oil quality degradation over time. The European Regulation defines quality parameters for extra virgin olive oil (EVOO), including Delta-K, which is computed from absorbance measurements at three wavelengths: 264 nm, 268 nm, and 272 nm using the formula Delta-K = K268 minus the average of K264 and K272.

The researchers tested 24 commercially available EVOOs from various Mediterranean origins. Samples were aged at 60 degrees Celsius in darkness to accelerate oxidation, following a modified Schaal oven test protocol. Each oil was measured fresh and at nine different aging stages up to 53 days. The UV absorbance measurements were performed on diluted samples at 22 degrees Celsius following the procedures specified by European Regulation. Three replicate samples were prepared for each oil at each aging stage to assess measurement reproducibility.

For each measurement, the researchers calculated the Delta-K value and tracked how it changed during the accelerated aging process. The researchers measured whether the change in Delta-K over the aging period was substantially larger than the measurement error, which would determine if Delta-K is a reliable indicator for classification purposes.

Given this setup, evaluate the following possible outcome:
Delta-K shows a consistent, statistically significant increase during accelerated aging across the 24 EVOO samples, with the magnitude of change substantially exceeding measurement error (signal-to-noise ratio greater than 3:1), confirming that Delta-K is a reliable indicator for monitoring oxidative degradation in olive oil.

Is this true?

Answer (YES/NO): NO